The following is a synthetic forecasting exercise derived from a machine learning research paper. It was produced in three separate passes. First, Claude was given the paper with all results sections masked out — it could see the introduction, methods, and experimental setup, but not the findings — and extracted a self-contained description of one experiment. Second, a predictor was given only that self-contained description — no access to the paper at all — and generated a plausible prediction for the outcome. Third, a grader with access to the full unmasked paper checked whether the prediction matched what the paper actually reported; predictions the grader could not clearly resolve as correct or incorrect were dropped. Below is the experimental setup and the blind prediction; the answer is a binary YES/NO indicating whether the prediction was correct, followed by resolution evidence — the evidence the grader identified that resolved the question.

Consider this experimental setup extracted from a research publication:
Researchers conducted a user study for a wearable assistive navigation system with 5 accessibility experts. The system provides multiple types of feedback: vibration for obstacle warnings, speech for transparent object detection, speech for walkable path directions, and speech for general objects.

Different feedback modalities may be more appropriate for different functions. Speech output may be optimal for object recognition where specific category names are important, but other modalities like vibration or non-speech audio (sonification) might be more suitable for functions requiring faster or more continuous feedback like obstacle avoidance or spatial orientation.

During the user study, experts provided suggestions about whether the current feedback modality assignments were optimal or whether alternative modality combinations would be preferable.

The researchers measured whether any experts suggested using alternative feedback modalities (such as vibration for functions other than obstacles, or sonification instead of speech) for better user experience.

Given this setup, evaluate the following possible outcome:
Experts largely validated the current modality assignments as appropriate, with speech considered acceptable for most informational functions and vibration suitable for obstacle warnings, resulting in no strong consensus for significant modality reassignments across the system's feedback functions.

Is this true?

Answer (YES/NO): NO